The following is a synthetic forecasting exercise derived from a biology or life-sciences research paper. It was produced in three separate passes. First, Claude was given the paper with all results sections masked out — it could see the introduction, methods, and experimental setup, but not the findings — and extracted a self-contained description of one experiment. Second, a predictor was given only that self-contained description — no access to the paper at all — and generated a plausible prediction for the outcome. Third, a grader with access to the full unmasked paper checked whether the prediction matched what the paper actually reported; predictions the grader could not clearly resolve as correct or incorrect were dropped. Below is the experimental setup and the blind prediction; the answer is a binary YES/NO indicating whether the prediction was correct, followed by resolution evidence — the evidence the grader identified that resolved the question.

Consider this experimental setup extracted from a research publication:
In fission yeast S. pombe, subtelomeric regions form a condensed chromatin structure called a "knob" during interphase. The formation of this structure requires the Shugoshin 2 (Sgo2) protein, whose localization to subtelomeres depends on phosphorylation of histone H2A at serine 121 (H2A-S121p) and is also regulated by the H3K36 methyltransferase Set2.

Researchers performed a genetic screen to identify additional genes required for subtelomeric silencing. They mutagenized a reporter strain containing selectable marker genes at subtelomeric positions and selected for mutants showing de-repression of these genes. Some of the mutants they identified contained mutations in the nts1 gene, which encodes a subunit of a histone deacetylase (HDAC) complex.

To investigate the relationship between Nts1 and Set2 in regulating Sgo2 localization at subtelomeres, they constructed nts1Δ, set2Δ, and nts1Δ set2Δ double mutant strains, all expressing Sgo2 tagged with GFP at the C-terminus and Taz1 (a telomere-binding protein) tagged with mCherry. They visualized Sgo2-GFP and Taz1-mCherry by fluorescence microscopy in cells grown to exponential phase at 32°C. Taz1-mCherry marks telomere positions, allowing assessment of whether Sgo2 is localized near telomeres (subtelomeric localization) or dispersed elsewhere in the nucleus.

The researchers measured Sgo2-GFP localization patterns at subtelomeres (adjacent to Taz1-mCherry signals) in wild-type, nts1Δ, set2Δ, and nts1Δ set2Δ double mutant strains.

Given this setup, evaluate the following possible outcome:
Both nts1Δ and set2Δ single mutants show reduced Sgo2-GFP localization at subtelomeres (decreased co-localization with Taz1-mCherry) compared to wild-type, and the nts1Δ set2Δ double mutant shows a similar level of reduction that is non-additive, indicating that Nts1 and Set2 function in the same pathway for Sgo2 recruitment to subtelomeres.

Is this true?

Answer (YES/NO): NO